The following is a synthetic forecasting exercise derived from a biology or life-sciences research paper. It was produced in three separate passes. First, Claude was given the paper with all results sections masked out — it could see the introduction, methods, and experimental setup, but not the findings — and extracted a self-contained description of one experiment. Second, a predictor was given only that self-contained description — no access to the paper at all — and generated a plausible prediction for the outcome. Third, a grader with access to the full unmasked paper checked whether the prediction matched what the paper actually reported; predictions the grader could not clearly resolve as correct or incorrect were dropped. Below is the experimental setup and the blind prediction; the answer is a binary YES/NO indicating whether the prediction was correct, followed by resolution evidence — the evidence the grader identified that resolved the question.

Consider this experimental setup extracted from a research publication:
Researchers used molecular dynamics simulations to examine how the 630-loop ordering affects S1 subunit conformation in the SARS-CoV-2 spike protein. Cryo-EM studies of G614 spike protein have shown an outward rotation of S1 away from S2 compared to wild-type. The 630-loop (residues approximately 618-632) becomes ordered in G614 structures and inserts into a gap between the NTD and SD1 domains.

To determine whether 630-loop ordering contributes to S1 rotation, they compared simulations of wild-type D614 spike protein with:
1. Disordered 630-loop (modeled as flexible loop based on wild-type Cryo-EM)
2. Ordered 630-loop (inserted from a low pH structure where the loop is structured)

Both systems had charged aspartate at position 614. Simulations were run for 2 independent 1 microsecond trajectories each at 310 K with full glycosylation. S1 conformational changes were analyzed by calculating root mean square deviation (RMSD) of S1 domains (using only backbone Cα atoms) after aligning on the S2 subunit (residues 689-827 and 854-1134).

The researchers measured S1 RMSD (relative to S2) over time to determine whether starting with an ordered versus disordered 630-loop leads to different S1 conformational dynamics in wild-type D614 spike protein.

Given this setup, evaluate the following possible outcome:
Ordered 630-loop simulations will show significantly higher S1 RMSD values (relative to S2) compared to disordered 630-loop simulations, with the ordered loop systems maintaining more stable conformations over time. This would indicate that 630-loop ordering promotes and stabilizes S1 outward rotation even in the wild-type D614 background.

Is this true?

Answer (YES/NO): NO